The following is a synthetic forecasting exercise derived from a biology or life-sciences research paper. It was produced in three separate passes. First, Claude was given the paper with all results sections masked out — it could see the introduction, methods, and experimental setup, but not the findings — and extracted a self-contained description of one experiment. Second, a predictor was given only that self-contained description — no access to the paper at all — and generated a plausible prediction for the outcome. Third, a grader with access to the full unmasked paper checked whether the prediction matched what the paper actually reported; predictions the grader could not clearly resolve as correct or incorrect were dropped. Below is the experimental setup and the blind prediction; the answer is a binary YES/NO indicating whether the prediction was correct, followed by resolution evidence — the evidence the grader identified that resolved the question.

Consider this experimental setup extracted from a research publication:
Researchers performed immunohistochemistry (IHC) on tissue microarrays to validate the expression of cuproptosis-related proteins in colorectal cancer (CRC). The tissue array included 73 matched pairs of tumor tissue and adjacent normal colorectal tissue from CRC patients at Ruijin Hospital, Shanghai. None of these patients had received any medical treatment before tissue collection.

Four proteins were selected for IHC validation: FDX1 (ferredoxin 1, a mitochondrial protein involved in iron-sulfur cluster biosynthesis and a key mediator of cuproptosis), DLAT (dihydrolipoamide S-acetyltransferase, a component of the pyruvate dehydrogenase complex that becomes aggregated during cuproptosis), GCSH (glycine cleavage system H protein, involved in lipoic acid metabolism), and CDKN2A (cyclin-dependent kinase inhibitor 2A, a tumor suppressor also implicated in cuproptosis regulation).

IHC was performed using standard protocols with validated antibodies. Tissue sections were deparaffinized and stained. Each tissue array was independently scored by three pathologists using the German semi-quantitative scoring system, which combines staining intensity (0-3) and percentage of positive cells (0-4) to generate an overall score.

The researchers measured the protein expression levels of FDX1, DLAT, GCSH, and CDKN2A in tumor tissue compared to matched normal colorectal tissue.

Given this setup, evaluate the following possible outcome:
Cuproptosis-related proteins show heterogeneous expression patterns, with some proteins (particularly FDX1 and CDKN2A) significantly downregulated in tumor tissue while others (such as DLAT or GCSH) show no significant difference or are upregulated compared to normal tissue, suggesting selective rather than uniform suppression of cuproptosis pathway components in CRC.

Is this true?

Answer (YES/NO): NO